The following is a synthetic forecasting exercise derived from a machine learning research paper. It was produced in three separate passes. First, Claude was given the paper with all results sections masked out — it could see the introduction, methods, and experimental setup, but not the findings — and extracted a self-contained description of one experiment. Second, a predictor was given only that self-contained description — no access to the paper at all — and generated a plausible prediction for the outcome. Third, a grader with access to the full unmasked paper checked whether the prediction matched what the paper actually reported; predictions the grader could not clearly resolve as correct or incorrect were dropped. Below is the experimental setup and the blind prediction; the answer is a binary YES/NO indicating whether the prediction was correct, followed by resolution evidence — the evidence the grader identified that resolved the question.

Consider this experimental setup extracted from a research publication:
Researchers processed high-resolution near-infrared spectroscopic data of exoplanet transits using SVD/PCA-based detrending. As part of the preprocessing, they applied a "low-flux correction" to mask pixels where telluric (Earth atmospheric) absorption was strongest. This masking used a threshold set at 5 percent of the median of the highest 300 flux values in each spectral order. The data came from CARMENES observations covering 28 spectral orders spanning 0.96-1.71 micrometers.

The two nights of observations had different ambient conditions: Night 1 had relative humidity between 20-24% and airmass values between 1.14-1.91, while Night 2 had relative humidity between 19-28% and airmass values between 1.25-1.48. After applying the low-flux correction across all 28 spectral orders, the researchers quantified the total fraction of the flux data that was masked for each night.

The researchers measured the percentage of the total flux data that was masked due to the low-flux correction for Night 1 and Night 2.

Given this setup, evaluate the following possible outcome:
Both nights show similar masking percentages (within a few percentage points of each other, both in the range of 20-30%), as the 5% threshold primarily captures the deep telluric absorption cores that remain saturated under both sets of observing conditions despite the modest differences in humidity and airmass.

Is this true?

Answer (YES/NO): NO